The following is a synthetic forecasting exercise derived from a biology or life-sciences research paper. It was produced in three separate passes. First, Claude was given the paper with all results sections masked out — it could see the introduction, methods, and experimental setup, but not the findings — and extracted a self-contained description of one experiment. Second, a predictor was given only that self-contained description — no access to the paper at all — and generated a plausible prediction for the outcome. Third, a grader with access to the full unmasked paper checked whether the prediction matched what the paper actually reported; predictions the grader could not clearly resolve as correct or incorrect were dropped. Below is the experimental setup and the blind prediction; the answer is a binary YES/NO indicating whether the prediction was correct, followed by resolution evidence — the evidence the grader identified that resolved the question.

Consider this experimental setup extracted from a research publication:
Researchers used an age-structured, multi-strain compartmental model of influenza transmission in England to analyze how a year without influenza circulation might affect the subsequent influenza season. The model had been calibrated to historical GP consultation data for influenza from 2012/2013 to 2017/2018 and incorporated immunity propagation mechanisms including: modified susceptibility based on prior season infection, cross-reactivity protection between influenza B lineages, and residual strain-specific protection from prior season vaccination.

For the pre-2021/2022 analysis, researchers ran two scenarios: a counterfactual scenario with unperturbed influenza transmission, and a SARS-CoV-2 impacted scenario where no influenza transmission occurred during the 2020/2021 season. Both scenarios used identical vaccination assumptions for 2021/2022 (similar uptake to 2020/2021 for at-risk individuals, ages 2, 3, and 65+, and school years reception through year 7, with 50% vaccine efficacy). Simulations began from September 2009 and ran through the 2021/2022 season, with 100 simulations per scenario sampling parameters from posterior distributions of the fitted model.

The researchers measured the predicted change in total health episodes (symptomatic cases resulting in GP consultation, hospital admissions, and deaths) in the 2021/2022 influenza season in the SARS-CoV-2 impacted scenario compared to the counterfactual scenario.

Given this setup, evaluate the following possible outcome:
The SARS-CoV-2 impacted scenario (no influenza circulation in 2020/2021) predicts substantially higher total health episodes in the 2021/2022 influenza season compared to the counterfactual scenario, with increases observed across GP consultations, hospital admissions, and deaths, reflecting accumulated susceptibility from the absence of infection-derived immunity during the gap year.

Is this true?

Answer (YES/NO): YES